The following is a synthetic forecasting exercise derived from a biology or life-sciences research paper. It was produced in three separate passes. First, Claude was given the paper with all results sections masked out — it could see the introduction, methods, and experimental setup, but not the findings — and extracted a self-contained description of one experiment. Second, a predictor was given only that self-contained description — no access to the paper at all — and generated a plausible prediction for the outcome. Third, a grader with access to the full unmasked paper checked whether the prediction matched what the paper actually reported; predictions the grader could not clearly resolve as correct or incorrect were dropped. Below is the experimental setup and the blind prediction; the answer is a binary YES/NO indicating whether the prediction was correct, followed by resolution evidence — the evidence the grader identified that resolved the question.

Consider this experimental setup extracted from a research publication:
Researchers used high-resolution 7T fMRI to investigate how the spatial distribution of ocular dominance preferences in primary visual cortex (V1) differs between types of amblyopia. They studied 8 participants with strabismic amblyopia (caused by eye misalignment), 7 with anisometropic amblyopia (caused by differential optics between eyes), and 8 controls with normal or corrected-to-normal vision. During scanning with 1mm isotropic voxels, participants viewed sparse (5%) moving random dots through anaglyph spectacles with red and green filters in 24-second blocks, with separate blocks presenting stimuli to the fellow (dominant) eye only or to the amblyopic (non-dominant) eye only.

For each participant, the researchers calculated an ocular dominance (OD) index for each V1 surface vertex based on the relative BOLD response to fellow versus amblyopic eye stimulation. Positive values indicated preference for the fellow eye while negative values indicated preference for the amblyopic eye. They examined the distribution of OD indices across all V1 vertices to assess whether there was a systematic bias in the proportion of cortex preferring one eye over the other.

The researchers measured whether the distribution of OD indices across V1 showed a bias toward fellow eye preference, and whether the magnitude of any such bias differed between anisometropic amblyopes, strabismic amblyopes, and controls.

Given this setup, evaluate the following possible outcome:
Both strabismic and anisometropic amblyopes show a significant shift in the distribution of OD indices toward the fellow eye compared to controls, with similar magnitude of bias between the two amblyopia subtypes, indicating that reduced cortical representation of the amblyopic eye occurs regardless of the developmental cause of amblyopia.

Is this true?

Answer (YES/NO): NO